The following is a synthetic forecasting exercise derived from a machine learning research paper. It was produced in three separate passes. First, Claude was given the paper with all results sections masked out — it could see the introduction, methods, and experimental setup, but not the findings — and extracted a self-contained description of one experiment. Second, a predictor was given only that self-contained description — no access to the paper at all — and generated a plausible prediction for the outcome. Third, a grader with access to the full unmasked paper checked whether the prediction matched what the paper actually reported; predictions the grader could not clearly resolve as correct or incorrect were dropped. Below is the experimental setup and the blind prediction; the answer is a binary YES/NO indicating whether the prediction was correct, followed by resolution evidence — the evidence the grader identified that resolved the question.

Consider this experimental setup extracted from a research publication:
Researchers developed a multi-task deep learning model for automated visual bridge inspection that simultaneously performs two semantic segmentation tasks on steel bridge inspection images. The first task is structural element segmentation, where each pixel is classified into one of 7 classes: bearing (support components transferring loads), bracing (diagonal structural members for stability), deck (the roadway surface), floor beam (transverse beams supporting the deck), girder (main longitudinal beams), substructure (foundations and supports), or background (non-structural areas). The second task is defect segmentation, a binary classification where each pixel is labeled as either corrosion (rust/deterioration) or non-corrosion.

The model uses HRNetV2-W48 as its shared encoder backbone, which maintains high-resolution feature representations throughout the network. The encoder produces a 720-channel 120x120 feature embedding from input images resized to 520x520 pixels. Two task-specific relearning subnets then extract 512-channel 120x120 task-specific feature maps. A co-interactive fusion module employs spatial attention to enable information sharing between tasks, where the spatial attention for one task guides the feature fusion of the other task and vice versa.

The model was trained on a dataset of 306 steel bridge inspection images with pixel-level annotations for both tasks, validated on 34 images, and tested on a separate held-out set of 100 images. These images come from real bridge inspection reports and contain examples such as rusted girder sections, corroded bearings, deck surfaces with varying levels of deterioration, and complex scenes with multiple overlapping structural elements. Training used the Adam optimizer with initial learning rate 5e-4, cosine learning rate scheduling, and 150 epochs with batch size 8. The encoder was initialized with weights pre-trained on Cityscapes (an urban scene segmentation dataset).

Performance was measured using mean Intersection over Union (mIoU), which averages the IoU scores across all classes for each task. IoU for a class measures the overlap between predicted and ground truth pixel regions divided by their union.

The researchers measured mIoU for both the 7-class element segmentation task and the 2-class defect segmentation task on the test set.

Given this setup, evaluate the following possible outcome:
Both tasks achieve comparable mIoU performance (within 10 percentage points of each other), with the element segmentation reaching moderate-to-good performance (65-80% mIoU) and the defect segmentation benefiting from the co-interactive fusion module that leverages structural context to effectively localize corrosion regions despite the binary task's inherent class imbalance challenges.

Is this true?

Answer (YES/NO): NO